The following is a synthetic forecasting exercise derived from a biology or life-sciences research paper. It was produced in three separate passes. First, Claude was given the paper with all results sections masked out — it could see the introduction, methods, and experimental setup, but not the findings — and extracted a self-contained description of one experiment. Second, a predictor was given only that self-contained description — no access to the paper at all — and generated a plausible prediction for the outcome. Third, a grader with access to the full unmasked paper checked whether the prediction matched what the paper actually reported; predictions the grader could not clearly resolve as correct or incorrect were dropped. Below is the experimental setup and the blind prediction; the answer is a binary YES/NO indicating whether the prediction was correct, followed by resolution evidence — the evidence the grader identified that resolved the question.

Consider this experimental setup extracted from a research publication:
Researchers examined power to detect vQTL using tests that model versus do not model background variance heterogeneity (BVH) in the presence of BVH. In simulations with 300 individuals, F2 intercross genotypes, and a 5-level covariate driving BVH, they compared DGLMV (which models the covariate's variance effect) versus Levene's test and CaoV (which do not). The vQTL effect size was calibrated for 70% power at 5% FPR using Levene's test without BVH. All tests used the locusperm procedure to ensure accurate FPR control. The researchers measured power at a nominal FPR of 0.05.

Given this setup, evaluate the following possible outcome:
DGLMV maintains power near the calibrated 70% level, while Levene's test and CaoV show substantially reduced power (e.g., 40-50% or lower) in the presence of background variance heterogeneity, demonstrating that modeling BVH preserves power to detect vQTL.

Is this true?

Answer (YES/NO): NO